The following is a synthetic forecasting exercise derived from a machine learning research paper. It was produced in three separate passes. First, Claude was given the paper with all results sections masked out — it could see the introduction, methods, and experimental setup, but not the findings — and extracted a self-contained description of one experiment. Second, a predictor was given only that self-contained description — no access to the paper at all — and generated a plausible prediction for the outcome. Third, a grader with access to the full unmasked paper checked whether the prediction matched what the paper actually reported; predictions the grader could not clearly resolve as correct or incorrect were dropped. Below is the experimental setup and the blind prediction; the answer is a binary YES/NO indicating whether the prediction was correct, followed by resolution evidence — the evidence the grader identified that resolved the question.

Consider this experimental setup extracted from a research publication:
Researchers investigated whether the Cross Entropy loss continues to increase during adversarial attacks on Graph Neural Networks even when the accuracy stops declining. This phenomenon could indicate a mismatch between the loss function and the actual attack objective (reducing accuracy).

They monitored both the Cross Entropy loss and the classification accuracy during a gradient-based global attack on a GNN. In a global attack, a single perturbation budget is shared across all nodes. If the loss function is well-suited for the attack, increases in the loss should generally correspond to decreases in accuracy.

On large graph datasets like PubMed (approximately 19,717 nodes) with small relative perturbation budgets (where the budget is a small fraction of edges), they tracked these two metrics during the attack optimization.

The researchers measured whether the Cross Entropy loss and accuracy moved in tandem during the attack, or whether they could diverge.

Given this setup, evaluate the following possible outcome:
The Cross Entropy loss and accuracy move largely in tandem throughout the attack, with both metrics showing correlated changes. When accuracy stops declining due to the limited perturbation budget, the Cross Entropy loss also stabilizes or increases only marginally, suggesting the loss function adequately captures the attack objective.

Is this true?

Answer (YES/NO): NO